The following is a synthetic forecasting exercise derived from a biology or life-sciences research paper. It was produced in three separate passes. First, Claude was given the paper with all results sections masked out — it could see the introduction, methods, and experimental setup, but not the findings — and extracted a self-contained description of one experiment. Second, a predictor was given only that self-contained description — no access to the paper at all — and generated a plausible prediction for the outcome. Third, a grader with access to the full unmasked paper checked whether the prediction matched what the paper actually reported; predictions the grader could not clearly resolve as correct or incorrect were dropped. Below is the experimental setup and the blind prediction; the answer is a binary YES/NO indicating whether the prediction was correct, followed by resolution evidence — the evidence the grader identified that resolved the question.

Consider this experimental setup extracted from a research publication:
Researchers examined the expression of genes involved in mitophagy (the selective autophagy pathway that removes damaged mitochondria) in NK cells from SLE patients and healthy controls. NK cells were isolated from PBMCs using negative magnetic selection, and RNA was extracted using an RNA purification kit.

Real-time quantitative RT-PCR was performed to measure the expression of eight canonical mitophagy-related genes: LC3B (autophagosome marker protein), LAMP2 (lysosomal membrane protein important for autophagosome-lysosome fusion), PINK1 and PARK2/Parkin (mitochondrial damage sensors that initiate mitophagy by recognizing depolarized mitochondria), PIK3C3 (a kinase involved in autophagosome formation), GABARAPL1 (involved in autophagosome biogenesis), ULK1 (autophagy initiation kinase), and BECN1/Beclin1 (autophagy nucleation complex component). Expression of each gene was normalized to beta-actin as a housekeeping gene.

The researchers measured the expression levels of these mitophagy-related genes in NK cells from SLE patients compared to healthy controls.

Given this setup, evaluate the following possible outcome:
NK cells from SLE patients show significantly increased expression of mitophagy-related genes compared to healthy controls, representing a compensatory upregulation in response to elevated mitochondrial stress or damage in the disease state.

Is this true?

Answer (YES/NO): NO